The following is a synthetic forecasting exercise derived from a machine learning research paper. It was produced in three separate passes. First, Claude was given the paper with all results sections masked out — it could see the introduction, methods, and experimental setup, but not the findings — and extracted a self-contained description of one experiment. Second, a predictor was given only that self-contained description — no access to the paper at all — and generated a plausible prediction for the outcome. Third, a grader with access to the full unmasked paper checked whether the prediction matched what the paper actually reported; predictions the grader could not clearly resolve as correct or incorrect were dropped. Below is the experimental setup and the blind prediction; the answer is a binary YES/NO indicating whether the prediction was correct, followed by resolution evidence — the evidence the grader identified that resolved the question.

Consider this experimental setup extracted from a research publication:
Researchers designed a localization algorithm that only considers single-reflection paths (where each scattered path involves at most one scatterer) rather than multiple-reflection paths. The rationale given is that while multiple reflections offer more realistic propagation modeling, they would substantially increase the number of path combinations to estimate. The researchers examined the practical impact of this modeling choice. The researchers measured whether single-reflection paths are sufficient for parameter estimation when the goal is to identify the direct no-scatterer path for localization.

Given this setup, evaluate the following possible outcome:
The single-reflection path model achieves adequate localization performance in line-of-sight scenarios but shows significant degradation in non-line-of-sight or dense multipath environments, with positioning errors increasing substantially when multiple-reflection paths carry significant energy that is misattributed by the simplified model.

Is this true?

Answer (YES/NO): NO